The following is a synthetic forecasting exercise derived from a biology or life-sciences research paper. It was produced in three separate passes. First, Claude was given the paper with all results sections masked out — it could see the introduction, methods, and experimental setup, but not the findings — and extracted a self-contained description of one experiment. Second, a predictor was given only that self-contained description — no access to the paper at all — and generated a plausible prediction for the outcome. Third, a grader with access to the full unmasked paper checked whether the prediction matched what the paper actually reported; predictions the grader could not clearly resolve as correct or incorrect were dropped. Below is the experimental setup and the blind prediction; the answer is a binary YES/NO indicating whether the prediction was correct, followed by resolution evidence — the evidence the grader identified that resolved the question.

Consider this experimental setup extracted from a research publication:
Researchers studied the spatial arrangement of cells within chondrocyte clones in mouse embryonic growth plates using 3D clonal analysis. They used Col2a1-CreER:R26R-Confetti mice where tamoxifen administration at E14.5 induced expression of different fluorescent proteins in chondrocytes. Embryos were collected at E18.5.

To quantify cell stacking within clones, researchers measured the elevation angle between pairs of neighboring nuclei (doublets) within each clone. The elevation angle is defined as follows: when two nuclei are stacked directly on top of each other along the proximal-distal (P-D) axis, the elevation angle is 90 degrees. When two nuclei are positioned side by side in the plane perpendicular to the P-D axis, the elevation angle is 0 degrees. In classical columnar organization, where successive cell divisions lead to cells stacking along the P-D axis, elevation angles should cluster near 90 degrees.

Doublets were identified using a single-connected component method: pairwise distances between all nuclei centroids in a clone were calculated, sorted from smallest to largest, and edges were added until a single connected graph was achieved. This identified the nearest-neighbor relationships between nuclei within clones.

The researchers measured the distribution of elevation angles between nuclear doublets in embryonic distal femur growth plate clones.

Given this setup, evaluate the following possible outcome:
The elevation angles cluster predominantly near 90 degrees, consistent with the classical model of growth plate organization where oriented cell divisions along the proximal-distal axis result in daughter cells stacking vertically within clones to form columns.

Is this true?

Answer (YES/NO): NO